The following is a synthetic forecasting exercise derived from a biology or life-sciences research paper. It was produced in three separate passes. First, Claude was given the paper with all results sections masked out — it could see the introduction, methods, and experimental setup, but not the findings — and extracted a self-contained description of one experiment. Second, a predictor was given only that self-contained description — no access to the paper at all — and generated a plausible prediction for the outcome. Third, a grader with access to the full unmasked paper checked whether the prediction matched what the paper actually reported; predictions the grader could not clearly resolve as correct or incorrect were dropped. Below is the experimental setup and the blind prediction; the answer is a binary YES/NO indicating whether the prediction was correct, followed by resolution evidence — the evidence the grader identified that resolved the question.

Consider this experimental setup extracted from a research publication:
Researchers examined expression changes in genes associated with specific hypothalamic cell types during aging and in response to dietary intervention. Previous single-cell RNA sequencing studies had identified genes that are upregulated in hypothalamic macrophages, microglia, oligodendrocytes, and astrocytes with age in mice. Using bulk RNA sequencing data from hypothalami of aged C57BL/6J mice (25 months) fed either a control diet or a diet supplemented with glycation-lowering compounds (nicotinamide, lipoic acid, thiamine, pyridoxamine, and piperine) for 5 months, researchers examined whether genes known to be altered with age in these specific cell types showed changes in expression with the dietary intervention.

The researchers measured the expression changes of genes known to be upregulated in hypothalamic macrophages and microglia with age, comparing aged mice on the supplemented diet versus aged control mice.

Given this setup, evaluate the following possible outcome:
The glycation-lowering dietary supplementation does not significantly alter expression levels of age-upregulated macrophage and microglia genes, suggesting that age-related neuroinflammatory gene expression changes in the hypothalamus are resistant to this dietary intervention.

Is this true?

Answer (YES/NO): NO